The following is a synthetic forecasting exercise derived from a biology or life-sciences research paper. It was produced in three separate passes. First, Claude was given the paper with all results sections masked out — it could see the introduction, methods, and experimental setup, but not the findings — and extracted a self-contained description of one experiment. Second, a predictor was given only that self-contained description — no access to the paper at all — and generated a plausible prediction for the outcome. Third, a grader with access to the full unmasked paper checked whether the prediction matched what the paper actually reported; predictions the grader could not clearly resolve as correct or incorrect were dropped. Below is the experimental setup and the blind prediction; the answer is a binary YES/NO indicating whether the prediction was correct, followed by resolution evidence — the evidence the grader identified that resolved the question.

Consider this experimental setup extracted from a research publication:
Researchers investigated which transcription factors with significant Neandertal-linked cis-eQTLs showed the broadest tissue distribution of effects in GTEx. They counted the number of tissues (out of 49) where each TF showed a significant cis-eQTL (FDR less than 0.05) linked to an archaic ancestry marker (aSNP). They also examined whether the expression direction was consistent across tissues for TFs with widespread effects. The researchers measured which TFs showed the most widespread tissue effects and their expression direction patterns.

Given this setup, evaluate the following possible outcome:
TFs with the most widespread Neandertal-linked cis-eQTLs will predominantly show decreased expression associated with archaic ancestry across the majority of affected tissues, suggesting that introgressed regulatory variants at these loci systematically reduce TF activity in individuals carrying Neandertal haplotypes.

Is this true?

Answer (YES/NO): YES